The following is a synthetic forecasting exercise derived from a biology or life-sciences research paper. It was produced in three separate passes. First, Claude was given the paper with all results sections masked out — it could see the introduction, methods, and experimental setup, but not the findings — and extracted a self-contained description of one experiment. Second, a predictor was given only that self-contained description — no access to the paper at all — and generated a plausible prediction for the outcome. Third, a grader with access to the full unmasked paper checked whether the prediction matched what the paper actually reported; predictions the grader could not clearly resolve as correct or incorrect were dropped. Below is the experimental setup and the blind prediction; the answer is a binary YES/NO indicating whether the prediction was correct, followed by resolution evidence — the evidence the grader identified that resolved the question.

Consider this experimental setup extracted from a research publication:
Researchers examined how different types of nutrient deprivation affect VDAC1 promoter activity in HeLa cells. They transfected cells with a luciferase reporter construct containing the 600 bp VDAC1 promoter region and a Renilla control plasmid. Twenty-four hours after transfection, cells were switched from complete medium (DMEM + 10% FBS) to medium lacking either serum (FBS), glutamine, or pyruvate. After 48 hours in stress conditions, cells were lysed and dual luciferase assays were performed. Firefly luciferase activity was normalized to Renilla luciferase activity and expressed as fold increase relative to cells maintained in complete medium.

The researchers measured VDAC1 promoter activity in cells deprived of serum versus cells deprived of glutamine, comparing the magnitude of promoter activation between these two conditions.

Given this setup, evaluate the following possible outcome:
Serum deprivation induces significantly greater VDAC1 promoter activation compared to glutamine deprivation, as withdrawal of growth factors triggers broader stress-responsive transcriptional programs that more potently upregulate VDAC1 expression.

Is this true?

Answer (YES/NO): NO